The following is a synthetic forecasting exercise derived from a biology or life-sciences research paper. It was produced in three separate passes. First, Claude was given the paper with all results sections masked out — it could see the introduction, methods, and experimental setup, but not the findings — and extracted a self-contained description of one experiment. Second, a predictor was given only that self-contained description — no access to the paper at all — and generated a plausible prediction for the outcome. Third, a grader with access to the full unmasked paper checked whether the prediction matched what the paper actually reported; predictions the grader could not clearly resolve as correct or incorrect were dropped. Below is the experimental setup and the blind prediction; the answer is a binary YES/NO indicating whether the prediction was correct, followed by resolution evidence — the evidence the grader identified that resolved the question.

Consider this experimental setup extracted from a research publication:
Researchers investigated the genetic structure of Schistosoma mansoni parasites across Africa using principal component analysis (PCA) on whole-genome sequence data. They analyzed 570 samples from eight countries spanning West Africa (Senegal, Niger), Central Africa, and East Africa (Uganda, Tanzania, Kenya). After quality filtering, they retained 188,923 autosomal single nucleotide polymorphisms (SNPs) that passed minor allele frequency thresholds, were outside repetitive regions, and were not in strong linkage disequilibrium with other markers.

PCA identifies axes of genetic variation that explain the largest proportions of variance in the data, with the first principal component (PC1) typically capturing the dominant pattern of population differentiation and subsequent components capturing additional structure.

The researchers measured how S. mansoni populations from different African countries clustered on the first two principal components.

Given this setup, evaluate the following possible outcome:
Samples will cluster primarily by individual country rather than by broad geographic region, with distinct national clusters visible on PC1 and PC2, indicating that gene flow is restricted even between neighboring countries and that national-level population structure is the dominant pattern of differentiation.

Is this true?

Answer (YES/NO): NO